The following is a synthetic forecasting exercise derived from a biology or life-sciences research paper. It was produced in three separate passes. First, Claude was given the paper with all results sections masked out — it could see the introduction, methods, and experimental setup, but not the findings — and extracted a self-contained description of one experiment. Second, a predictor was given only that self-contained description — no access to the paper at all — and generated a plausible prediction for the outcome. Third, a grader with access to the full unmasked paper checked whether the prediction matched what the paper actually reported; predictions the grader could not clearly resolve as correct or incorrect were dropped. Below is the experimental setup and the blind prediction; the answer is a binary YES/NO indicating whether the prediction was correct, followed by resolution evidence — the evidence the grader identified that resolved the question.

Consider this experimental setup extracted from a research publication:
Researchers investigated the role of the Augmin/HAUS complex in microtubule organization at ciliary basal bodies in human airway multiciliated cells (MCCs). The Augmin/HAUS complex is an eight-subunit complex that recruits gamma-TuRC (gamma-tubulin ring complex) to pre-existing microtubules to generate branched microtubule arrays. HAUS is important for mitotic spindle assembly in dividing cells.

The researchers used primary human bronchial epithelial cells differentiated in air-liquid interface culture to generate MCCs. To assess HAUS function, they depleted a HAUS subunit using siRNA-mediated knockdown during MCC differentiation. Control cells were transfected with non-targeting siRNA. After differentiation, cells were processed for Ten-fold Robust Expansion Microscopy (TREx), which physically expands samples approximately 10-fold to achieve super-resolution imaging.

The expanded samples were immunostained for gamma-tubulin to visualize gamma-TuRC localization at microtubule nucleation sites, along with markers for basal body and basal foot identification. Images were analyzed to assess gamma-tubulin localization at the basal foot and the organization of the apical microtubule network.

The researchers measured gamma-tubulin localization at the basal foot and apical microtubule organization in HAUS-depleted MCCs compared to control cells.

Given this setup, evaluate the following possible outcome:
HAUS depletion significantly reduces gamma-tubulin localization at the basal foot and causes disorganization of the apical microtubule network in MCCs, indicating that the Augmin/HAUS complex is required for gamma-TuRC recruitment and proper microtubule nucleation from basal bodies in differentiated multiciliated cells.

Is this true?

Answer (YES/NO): NO